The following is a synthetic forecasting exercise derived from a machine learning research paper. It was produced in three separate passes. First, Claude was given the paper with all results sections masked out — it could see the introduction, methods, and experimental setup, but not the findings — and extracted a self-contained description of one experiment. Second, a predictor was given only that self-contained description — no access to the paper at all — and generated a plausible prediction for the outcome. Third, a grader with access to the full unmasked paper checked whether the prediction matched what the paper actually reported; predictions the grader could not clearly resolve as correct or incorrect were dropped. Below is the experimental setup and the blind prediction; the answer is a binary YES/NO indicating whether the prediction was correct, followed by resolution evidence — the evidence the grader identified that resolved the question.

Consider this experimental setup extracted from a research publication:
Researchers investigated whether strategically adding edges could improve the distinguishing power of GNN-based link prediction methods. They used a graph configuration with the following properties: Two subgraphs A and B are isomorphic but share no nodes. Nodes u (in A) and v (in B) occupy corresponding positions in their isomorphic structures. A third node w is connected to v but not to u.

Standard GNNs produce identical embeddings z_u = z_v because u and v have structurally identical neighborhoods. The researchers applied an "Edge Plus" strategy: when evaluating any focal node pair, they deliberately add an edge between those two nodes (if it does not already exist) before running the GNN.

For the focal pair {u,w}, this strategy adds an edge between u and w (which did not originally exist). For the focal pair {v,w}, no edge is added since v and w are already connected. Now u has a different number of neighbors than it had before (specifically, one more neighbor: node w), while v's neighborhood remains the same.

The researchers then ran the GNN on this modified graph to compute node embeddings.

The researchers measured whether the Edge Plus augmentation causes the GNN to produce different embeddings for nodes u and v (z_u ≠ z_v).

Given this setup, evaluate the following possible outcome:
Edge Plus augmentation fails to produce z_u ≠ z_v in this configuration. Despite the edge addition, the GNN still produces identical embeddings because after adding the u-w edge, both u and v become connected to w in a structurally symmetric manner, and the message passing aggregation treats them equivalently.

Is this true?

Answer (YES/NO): NO